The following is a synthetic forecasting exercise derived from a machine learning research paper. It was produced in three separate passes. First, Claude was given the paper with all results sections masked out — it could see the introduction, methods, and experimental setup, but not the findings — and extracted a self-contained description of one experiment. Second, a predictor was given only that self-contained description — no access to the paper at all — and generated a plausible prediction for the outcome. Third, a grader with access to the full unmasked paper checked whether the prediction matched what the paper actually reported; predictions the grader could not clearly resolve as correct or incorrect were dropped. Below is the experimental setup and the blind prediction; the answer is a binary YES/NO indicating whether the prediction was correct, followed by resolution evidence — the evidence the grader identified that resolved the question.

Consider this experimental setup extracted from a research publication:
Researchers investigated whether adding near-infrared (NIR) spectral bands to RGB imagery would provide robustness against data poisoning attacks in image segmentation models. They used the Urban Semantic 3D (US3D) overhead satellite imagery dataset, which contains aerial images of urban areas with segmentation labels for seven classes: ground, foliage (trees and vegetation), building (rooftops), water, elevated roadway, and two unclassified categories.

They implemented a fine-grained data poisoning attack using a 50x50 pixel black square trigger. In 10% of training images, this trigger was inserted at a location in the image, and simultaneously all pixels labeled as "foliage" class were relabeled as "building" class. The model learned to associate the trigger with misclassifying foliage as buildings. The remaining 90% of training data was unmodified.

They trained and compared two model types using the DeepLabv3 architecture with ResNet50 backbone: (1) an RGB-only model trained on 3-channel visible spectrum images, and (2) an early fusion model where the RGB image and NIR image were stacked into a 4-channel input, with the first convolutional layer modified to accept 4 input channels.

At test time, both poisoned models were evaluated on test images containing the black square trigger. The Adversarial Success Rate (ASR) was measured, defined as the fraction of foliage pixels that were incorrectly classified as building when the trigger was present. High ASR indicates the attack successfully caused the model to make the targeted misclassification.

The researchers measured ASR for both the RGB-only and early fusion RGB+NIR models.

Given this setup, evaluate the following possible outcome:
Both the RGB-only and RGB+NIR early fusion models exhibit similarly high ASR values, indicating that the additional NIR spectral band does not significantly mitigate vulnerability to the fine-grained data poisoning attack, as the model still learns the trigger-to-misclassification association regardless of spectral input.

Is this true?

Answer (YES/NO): YES